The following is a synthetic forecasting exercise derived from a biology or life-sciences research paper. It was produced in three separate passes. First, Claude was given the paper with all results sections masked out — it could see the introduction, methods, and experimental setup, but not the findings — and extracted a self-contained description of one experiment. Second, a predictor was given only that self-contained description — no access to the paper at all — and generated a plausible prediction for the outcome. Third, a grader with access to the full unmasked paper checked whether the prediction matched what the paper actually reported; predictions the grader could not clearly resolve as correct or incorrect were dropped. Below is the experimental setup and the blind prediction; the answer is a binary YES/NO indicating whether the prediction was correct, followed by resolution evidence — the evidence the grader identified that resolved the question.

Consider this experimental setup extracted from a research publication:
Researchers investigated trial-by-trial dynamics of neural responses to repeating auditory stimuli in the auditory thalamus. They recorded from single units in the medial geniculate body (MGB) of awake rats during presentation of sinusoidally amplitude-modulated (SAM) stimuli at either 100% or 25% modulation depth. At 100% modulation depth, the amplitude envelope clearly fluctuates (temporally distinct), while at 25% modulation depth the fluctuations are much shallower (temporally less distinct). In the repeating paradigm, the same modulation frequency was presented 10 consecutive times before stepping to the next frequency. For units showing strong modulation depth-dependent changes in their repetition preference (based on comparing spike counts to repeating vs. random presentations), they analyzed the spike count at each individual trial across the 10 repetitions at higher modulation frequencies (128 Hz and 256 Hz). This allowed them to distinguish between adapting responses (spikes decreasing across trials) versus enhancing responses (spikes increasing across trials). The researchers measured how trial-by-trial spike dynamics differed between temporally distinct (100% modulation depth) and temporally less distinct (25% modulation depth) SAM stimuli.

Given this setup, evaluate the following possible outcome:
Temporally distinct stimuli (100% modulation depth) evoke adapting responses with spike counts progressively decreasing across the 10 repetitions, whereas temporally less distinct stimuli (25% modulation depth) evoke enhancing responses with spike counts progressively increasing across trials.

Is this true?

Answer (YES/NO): YES